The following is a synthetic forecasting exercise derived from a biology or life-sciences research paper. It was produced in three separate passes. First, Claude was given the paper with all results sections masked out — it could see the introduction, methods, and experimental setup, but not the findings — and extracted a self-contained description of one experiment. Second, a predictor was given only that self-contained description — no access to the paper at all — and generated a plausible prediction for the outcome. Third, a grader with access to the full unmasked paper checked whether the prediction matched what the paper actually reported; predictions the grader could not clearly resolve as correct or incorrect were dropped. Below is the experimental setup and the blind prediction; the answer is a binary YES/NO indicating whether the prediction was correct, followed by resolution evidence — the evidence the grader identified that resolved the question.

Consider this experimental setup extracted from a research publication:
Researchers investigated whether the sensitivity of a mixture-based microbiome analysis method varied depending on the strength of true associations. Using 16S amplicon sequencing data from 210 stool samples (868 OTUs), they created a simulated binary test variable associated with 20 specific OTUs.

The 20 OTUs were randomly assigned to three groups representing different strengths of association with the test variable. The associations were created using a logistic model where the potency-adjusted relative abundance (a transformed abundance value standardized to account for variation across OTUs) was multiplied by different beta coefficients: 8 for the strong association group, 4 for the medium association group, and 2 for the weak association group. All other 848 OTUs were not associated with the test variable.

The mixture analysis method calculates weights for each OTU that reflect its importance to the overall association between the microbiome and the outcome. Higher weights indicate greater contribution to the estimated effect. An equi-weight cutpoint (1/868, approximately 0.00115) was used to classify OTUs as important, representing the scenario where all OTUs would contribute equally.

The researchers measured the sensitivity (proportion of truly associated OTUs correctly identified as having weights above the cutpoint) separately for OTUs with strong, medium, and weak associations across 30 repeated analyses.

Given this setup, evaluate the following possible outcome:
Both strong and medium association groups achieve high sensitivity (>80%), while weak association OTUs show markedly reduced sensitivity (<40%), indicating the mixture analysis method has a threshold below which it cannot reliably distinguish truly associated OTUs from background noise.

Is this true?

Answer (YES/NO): NO